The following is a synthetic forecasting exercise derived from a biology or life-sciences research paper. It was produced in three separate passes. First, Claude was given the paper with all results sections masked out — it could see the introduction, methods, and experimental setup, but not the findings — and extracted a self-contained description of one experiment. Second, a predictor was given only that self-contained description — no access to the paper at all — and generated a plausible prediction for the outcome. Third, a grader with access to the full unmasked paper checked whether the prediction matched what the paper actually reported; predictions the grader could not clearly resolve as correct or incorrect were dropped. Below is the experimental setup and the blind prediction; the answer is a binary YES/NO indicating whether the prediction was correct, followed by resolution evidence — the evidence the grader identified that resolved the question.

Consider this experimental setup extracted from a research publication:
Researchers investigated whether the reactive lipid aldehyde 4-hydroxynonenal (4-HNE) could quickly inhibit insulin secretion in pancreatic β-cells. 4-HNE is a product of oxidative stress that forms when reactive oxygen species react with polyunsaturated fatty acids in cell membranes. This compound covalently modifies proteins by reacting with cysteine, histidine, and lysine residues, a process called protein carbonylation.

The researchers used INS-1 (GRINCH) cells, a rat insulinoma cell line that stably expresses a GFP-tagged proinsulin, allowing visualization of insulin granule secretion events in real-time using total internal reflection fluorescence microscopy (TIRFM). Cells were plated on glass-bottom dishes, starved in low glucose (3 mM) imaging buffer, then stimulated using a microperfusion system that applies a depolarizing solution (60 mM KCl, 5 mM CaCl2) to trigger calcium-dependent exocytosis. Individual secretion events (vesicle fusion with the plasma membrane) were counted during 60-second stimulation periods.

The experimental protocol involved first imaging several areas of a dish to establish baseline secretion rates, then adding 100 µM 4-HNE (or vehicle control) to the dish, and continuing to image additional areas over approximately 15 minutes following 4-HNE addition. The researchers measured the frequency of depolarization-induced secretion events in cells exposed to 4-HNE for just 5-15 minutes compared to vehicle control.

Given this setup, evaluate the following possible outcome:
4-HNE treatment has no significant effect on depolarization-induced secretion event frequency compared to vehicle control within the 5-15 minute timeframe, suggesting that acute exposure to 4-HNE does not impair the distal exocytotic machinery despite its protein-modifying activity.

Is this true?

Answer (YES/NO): NO